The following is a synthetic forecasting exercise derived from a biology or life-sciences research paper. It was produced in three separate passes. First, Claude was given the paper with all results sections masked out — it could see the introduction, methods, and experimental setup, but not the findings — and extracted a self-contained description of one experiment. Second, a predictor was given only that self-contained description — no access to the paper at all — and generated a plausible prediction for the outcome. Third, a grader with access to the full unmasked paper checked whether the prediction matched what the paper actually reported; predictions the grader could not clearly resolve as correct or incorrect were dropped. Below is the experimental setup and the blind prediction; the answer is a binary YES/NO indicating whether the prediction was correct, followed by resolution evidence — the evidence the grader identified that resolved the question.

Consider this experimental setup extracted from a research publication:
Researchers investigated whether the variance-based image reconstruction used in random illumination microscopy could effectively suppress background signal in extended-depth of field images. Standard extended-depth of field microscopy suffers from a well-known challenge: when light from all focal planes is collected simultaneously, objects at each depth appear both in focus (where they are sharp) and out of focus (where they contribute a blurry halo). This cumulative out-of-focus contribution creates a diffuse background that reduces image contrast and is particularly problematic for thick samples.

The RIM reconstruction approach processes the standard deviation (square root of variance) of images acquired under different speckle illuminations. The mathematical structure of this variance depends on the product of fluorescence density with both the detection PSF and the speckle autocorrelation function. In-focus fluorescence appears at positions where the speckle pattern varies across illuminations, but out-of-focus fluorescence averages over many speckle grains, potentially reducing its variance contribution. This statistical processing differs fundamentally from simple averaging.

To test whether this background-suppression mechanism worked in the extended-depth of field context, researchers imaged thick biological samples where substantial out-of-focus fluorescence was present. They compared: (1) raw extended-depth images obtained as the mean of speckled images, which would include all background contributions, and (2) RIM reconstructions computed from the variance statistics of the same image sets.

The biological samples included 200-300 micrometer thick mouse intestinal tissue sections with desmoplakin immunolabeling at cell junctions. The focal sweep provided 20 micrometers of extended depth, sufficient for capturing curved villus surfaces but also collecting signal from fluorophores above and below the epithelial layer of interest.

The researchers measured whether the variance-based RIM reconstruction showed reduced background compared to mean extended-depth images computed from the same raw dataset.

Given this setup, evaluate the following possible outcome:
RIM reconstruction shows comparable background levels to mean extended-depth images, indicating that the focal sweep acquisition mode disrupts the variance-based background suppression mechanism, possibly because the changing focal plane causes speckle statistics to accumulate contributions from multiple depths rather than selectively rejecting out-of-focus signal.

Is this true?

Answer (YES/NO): NO